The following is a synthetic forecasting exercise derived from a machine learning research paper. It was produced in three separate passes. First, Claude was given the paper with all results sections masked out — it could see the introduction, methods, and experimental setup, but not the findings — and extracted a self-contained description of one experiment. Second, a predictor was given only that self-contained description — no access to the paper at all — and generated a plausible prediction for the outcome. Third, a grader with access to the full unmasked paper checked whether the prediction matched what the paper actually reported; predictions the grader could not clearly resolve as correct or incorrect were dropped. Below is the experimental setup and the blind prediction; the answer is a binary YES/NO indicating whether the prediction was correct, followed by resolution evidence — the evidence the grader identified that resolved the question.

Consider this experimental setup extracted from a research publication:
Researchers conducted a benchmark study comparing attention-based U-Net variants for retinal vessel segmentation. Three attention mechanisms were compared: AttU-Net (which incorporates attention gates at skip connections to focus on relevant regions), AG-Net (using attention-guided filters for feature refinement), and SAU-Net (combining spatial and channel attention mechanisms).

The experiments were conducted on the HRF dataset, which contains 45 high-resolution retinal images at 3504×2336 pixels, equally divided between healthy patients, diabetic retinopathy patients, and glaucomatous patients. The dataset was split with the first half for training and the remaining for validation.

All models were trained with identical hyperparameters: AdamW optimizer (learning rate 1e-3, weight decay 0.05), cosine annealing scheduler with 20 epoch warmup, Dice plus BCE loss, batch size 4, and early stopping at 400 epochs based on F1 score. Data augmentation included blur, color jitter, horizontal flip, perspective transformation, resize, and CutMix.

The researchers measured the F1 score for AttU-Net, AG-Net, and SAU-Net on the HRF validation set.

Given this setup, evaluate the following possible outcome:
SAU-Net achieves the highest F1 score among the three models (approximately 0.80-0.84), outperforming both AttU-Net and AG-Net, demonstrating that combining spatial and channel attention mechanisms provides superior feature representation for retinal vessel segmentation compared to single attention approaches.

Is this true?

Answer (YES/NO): NO